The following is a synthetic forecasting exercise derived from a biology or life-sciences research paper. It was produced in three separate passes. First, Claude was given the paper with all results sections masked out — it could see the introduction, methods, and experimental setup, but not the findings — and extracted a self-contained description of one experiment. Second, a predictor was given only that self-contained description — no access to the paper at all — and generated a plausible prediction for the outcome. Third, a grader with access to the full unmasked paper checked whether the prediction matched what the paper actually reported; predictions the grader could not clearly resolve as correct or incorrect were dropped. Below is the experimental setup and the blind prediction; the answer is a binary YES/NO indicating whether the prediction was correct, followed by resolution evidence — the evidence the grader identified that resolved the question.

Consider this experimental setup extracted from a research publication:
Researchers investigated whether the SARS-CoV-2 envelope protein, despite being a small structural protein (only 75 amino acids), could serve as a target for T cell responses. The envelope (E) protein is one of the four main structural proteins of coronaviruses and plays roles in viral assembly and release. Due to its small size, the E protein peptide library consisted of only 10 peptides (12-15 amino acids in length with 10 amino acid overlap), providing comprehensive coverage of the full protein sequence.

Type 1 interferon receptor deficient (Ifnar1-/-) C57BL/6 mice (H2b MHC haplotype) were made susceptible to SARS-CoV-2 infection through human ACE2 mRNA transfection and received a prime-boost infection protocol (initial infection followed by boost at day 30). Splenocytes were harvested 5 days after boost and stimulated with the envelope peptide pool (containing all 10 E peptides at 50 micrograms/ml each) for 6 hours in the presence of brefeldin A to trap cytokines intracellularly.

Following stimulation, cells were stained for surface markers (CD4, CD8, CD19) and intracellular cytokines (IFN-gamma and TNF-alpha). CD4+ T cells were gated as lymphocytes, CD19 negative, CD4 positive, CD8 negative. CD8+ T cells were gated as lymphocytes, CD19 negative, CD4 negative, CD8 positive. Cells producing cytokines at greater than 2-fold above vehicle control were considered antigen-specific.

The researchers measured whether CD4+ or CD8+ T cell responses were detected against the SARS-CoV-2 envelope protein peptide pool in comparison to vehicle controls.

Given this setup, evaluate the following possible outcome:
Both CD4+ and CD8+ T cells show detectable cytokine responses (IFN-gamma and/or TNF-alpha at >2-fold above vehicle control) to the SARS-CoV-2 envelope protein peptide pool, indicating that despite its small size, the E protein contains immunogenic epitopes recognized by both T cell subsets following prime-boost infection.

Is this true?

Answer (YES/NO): NO